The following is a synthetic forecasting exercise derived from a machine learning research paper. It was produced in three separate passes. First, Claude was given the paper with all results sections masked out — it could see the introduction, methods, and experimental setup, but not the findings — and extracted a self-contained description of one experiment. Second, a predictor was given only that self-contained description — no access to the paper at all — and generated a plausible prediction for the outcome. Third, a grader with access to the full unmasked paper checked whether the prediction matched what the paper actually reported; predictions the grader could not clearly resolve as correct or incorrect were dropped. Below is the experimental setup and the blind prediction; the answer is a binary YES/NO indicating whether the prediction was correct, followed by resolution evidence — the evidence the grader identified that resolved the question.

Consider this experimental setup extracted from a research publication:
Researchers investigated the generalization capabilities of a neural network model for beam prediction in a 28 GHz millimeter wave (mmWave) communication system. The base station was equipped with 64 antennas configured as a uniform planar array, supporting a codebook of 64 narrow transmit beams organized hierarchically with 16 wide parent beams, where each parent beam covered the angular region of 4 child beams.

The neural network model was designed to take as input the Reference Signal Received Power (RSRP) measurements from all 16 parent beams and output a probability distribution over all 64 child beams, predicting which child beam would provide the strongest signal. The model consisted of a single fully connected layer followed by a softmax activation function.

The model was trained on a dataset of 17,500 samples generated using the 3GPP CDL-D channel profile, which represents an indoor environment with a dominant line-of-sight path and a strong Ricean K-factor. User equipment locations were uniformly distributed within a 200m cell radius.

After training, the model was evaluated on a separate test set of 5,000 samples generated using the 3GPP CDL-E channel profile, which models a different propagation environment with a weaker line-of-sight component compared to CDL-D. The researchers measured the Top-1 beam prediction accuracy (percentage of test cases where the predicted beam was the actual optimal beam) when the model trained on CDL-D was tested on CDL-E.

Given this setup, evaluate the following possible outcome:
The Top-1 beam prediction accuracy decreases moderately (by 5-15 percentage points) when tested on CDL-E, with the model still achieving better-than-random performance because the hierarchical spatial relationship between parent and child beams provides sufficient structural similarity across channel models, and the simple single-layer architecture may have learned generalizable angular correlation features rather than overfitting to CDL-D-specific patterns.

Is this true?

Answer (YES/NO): YES